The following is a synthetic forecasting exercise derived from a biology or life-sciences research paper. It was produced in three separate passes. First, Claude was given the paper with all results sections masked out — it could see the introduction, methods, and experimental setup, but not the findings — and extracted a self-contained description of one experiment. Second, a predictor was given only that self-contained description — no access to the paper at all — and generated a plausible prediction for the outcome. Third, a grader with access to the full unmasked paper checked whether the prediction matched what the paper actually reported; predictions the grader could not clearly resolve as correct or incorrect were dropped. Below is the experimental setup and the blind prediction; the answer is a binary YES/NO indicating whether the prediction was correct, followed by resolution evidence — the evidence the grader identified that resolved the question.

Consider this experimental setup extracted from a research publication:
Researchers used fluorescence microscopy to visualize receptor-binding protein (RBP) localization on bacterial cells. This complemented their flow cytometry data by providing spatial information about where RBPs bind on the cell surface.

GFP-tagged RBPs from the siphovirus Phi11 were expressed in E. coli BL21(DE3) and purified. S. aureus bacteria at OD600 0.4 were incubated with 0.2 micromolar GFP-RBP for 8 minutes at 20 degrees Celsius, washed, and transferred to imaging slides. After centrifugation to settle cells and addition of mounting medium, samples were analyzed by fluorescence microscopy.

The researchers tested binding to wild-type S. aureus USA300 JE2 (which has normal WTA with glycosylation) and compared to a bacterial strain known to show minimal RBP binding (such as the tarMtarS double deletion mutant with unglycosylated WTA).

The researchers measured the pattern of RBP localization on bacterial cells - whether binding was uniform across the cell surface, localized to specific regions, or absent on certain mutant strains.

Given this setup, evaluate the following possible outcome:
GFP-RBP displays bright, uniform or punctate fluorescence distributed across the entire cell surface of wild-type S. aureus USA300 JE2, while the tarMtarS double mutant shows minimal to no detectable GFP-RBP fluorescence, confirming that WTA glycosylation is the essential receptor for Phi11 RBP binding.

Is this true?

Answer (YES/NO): NO